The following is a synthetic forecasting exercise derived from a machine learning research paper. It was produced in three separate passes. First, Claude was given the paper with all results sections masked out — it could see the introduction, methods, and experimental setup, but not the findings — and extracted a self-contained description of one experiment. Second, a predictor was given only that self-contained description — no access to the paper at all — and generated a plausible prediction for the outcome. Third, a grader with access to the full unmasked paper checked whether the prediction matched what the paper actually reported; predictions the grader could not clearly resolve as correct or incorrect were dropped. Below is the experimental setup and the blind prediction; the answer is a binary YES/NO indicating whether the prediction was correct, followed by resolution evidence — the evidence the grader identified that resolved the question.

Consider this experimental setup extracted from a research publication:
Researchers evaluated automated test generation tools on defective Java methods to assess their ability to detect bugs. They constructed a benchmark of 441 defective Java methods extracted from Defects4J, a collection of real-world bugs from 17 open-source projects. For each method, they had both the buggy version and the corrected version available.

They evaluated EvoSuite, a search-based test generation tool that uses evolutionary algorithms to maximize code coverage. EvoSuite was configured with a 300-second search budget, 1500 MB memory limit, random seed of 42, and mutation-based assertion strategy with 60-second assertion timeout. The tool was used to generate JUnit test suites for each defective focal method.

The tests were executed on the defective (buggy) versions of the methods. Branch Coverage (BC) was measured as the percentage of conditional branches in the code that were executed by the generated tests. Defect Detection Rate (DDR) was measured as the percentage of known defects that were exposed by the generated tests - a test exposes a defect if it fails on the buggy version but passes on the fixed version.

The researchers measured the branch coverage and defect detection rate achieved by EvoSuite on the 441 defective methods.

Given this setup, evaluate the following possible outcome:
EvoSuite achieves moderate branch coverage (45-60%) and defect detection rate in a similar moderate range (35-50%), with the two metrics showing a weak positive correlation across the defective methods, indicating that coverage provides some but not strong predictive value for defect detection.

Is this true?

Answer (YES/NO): NO